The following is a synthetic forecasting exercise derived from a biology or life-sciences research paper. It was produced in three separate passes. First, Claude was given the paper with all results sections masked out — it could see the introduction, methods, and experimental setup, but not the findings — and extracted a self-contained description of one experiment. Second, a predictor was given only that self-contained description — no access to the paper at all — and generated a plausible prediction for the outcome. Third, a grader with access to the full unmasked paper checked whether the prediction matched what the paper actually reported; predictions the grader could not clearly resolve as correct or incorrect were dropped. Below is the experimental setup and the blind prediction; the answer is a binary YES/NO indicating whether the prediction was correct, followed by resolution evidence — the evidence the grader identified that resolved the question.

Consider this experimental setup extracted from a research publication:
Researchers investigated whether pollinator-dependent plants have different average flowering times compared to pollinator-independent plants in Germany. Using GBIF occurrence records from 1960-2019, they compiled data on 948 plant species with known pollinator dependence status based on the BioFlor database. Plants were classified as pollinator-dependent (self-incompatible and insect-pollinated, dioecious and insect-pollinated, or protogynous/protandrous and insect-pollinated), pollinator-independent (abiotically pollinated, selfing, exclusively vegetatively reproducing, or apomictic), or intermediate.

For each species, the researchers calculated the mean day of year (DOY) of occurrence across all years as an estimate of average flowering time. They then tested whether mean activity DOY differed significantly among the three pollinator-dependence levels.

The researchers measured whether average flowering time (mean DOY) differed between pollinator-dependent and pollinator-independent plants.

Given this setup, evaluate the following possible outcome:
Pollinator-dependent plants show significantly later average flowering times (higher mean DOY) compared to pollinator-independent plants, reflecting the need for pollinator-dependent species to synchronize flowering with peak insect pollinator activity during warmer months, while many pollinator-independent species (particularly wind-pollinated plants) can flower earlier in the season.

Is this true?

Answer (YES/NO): NO